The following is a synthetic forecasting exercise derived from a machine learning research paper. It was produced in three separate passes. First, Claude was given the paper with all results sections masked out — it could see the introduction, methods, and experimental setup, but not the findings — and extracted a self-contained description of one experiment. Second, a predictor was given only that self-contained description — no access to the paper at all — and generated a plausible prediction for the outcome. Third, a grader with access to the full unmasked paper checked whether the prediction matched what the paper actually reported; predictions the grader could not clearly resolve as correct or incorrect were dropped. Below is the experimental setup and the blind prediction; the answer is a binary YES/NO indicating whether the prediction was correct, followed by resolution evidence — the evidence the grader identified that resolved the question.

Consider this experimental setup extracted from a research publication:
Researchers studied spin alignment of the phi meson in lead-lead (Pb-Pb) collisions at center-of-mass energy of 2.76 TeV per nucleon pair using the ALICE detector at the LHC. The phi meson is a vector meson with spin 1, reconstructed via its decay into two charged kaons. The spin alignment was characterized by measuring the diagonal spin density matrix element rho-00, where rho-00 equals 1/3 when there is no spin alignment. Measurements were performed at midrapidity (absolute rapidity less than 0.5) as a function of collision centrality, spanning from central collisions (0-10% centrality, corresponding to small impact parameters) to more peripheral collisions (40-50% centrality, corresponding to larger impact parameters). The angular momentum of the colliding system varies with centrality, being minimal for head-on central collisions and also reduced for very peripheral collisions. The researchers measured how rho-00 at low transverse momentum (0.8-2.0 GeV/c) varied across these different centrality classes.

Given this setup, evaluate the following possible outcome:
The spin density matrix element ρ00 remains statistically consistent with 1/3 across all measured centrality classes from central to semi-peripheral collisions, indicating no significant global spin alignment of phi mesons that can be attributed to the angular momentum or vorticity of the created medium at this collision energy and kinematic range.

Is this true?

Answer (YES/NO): NO